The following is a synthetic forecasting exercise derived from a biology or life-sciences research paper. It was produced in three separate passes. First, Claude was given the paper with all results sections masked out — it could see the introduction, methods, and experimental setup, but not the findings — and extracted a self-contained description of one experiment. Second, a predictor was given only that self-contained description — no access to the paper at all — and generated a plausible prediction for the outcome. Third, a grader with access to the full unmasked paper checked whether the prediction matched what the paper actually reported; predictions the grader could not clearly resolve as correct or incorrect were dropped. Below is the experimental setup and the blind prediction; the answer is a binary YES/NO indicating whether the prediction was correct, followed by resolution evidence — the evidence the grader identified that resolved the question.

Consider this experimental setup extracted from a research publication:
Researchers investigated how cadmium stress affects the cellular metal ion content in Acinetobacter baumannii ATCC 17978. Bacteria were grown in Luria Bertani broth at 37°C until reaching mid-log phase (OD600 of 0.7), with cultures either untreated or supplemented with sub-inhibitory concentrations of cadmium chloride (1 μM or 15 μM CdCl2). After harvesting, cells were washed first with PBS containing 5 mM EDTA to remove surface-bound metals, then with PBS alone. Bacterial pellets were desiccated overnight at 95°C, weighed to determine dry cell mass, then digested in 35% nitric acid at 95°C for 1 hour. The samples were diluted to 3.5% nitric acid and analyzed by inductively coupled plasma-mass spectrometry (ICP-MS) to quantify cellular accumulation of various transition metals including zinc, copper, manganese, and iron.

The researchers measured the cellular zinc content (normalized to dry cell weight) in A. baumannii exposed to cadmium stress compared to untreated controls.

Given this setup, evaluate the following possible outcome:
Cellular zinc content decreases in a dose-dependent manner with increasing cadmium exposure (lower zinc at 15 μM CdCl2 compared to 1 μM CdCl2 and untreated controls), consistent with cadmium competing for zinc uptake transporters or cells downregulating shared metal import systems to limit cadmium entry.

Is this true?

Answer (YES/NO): NO